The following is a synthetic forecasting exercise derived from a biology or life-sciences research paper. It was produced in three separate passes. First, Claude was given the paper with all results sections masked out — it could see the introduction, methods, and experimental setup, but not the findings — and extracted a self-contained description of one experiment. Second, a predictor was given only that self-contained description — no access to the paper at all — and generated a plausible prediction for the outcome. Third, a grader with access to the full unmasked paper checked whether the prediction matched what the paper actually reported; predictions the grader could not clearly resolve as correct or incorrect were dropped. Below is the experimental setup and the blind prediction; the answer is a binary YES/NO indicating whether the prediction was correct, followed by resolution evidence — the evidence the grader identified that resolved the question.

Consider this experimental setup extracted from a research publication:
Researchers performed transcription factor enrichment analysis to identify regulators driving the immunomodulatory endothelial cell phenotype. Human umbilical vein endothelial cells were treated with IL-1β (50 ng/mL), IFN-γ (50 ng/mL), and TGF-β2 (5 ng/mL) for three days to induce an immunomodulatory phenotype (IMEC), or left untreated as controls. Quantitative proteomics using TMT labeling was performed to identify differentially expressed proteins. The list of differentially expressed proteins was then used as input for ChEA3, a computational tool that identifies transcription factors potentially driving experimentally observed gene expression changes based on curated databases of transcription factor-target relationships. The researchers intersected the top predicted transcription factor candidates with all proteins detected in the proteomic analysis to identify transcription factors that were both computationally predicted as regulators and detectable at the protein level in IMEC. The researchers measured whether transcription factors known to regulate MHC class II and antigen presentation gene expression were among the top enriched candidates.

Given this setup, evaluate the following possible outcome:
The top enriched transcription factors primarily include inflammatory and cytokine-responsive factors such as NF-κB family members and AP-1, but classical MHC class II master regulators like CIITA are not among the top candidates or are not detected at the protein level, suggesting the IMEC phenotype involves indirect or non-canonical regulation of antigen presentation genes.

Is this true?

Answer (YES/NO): NO